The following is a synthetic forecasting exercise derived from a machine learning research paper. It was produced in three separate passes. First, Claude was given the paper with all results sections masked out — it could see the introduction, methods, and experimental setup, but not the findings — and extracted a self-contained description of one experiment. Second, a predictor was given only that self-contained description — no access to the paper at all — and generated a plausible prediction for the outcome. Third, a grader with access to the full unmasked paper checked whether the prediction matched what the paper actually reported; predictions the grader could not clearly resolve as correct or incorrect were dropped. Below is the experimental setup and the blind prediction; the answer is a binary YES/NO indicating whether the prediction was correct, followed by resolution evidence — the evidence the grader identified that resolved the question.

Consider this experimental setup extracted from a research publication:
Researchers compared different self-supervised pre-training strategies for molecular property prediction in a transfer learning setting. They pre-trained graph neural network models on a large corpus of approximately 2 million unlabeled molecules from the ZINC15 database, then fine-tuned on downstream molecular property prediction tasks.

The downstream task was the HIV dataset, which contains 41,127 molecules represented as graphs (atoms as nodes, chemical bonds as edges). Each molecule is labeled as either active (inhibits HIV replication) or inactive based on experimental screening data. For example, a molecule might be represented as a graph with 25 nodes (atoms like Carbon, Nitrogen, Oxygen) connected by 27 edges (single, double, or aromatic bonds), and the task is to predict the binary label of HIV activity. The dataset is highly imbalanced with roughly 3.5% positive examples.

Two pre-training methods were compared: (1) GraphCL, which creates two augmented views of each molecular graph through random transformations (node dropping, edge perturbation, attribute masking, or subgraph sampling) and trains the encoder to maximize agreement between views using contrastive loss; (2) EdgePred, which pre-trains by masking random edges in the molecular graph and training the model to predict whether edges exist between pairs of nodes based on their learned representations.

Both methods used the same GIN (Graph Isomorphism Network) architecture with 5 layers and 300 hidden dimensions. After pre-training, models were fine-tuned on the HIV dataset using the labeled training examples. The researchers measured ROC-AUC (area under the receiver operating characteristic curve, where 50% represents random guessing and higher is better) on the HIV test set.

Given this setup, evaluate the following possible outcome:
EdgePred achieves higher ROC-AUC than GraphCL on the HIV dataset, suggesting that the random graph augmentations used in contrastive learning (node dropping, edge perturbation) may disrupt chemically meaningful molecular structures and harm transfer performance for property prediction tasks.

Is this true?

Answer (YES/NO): NO